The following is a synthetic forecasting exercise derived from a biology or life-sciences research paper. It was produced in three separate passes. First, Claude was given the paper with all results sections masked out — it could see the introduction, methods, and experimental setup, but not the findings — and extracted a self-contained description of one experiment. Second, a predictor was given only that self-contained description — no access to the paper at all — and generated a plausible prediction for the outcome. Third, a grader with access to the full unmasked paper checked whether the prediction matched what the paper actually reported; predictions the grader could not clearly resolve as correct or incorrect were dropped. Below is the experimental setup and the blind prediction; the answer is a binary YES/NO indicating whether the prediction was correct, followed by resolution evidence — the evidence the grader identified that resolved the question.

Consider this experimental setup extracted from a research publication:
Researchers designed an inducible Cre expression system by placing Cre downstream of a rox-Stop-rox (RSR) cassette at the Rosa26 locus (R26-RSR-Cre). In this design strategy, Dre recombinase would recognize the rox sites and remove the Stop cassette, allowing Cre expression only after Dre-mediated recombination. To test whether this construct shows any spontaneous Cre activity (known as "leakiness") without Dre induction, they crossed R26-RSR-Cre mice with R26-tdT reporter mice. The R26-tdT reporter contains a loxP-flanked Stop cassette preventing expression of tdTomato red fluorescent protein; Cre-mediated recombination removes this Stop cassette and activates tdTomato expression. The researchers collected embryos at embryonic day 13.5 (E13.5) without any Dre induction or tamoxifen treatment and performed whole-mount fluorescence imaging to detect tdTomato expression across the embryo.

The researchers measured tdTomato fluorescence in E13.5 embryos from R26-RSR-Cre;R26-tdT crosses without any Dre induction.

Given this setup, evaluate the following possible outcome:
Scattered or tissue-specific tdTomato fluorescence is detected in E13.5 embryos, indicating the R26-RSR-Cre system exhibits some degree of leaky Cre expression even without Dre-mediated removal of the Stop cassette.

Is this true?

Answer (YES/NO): YES